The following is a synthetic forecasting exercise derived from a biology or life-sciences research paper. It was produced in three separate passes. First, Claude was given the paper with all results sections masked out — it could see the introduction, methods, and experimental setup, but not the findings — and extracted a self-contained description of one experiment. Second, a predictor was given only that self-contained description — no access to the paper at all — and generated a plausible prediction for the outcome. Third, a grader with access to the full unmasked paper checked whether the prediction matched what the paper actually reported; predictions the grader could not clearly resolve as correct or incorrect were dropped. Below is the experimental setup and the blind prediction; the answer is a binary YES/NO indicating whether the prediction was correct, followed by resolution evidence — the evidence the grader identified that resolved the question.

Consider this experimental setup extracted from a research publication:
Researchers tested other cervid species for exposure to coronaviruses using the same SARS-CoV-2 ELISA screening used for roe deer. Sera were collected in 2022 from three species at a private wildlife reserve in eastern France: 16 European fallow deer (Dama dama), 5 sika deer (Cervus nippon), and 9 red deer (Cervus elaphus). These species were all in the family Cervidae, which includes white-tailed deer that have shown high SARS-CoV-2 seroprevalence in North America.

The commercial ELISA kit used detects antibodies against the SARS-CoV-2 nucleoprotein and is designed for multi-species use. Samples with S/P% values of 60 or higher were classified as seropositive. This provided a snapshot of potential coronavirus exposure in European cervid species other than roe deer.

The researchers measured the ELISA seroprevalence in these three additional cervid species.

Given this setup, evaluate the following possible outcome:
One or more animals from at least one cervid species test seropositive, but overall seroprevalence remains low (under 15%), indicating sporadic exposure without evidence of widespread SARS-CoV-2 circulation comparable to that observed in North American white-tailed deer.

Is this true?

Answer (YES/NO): YES